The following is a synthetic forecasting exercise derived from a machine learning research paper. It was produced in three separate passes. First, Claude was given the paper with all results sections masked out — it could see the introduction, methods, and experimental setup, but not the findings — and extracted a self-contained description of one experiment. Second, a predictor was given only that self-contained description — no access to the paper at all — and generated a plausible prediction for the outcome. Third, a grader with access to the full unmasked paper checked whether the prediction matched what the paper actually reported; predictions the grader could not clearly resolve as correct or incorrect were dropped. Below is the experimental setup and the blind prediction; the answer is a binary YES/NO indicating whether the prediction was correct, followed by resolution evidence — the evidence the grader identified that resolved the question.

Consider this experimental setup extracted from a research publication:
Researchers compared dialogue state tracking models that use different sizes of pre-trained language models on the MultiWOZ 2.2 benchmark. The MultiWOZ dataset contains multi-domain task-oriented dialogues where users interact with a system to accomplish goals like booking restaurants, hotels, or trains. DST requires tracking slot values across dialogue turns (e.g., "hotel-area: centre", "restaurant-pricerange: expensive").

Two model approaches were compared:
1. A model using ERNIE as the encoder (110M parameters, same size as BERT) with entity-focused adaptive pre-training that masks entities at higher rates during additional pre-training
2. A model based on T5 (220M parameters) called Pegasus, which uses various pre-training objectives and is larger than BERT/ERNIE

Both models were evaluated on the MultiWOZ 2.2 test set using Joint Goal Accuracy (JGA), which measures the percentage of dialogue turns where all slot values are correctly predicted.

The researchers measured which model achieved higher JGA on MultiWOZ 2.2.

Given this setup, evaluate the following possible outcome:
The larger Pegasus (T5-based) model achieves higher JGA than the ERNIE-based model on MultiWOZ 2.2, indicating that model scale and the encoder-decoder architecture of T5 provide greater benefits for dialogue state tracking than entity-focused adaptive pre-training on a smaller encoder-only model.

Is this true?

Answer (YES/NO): YES